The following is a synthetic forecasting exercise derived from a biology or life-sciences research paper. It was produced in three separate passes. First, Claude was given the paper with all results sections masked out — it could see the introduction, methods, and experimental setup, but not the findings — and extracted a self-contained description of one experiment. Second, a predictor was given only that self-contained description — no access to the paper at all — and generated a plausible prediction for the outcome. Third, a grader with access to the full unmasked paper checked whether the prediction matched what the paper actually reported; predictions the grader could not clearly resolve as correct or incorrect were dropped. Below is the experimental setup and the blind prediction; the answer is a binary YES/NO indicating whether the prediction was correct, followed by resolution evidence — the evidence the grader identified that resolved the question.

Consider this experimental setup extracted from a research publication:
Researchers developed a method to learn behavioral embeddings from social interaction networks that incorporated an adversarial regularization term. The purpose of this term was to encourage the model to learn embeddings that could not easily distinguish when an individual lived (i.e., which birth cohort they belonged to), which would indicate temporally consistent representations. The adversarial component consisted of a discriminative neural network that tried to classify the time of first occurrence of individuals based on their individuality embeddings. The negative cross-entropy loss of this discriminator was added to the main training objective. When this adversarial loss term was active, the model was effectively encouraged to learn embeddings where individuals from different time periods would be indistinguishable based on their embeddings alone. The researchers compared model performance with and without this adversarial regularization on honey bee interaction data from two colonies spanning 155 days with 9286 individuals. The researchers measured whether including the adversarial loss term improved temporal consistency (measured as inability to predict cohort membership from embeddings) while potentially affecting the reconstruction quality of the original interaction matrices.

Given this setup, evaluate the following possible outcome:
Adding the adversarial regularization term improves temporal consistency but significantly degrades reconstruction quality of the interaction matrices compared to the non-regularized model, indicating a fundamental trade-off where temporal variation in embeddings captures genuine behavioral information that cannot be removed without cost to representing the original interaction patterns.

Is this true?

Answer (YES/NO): NO